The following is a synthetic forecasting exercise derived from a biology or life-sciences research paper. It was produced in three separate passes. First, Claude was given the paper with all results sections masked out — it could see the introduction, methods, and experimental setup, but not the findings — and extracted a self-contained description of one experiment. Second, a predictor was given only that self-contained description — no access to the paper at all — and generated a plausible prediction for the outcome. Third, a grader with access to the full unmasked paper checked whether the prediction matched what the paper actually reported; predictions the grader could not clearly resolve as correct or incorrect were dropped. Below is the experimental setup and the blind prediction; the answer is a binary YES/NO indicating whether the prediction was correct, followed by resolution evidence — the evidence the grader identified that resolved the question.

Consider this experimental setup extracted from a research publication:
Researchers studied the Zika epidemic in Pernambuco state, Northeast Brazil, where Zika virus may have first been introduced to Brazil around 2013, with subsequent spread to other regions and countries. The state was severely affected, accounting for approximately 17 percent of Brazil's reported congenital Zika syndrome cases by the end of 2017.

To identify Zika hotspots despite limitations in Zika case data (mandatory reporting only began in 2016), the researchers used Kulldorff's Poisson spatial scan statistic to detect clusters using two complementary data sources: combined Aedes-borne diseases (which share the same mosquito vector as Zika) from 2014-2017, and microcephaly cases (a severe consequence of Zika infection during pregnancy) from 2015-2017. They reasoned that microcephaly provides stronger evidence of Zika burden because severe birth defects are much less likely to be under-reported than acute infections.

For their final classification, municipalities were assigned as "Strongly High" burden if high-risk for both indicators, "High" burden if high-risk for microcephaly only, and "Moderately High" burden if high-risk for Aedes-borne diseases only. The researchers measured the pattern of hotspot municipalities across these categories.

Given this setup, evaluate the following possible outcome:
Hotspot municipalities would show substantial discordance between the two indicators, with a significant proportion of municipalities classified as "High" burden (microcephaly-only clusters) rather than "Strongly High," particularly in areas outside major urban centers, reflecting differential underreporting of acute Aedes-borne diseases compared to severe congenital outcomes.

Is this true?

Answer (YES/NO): YES